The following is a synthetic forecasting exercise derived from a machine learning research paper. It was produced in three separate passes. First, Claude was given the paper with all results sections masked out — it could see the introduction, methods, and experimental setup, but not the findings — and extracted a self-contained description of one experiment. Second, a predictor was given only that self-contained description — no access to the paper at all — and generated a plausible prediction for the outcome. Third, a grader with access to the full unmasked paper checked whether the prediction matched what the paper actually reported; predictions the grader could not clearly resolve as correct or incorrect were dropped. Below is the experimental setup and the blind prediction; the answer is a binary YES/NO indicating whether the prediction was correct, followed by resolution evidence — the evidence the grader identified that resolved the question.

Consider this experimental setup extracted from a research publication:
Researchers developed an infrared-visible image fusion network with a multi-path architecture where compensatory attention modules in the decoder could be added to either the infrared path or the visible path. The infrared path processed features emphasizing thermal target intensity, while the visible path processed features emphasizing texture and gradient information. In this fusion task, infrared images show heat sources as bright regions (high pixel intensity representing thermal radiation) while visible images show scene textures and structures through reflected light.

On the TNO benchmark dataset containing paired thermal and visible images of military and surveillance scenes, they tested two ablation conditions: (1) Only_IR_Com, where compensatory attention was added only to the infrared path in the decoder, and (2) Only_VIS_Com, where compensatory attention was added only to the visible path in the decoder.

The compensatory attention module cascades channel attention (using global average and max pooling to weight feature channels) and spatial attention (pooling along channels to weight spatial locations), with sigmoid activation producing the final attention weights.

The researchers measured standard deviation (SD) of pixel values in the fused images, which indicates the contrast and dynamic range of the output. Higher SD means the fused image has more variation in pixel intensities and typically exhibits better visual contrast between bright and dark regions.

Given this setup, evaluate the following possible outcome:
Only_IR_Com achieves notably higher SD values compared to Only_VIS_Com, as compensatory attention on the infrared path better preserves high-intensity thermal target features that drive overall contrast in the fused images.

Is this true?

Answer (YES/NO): YES